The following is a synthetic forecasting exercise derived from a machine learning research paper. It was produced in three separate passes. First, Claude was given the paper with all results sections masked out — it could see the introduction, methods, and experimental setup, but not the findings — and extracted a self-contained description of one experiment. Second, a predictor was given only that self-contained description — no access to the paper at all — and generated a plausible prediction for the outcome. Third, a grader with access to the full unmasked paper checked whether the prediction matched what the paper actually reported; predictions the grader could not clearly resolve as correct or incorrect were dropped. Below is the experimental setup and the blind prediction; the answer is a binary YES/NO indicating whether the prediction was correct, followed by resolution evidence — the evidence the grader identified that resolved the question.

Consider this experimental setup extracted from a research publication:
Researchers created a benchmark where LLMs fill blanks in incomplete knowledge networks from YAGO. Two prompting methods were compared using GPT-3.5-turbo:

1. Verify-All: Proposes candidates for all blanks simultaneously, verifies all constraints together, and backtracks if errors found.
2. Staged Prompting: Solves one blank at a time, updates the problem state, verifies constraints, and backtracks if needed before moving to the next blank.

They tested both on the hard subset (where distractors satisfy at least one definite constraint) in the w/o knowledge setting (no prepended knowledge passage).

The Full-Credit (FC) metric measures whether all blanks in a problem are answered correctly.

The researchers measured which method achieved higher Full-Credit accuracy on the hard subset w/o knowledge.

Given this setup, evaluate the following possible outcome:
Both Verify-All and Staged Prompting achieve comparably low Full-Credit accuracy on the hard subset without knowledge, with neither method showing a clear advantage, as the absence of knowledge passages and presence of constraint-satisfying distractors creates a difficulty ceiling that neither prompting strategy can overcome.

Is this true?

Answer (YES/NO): NO